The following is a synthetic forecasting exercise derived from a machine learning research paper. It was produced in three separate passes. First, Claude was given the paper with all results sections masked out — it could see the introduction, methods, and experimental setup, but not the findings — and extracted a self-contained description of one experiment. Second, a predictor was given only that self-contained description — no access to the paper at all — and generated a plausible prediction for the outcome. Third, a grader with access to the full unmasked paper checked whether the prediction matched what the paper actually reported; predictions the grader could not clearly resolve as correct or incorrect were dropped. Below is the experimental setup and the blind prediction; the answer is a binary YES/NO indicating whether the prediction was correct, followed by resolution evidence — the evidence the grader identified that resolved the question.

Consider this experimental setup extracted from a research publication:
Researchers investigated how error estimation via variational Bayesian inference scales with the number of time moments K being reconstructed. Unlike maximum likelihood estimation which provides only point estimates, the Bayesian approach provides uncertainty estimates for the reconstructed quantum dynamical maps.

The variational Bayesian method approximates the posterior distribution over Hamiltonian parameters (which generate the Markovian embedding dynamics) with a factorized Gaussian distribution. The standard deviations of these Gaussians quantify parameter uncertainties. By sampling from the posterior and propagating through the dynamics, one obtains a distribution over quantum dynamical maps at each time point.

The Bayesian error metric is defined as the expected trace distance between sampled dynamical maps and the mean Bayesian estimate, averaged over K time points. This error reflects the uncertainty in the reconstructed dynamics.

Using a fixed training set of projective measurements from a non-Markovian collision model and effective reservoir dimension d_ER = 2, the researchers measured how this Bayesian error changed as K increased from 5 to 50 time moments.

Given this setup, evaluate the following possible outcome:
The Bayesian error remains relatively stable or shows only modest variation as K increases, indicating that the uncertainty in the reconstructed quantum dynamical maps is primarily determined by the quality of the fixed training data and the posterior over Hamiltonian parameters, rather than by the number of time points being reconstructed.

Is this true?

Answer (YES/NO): YES